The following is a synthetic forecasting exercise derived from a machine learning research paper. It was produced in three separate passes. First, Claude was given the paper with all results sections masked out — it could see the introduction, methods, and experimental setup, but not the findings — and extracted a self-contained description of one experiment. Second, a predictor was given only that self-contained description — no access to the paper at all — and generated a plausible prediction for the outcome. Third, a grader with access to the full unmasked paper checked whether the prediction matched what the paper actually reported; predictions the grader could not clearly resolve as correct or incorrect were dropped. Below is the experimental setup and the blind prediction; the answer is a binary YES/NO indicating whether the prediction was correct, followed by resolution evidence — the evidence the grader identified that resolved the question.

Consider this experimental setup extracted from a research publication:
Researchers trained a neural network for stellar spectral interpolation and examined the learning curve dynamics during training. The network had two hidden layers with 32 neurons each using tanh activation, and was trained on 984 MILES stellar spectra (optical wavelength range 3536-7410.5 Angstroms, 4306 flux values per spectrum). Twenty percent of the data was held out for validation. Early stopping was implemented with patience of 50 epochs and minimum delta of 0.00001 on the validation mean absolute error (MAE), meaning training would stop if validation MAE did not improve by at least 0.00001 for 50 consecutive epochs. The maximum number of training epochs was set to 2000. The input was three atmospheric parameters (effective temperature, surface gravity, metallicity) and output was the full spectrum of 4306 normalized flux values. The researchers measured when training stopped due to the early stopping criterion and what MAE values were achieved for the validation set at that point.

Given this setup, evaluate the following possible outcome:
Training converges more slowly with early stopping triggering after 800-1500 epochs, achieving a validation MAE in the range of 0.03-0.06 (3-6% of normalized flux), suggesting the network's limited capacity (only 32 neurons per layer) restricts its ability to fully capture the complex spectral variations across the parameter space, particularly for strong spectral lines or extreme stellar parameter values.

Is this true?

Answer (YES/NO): YES